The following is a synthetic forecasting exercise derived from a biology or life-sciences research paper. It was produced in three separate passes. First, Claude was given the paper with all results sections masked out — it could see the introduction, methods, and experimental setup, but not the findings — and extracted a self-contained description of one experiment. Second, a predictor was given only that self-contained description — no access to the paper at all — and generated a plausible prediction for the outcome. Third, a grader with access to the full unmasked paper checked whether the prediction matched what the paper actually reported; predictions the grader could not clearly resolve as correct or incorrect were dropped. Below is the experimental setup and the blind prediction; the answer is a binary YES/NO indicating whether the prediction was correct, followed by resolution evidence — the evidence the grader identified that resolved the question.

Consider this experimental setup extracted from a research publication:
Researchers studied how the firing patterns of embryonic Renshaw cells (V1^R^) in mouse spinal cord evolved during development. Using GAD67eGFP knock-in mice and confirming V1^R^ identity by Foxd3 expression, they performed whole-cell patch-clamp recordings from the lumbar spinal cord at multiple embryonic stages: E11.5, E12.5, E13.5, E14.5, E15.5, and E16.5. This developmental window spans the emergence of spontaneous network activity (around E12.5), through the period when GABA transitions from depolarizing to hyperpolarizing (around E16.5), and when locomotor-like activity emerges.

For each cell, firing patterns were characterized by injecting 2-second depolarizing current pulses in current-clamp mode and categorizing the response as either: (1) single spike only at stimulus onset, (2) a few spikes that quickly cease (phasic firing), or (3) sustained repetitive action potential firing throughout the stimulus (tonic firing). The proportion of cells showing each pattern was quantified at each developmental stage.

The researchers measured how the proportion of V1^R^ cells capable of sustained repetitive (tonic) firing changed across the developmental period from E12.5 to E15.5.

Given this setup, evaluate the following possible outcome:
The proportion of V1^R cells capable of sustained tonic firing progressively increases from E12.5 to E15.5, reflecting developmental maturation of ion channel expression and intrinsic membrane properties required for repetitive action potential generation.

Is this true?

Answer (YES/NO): NO